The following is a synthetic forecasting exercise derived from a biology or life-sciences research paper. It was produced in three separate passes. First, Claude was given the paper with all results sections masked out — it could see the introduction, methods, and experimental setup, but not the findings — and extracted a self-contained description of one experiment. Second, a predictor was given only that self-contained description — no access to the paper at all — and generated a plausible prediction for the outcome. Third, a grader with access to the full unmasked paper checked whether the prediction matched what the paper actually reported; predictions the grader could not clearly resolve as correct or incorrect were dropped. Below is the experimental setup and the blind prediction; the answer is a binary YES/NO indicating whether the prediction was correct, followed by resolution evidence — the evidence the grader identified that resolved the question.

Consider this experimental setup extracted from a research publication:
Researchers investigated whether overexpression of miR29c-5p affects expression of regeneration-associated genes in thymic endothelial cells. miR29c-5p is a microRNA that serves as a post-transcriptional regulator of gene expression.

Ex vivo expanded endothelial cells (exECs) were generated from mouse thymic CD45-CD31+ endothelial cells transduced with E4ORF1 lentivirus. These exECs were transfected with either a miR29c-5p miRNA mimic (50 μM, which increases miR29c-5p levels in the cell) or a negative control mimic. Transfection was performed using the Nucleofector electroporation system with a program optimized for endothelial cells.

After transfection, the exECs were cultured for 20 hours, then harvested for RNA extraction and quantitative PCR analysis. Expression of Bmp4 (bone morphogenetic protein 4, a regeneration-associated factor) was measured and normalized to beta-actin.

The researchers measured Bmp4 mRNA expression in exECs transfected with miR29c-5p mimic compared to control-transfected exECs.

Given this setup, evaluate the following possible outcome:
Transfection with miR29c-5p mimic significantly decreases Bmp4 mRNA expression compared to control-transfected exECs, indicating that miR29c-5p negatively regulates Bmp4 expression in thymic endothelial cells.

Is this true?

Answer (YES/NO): YES